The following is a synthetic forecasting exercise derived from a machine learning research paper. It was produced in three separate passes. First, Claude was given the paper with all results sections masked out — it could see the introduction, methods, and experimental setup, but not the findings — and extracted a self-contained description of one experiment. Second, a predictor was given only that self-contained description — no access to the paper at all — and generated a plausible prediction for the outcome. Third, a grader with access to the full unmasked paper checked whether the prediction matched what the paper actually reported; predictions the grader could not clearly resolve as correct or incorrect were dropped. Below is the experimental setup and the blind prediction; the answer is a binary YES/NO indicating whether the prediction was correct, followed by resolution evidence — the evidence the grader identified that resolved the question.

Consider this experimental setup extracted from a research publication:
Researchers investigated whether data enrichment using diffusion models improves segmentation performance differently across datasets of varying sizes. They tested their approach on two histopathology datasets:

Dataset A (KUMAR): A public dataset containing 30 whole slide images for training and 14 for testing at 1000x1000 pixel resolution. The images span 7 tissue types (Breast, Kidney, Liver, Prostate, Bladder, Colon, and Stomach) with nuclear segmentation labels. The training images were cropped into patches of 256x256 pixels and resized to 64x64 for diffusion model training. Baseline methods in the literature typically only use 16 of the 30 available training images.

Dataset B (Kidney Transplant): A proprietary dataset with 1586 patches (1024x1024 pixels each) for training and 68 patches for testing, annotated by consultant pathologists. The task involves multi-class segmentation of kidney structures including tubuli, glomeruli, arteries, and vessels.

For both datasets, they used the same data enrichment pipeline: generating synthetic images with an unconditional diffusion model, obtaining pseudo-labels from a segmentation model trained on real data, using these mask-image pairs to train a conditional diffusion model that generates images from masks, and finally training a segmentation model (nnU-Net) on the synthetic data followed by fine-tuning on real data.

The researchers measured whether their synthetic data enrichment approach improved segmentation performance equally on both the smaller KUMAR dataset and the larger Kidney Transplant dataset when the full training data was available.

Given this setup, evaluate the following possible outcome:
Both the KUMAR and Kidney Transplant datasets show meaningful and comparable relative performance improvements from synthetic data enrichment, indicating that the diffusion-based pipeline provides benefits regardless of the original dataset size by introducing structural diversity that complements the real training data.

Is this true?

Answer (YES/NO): NO